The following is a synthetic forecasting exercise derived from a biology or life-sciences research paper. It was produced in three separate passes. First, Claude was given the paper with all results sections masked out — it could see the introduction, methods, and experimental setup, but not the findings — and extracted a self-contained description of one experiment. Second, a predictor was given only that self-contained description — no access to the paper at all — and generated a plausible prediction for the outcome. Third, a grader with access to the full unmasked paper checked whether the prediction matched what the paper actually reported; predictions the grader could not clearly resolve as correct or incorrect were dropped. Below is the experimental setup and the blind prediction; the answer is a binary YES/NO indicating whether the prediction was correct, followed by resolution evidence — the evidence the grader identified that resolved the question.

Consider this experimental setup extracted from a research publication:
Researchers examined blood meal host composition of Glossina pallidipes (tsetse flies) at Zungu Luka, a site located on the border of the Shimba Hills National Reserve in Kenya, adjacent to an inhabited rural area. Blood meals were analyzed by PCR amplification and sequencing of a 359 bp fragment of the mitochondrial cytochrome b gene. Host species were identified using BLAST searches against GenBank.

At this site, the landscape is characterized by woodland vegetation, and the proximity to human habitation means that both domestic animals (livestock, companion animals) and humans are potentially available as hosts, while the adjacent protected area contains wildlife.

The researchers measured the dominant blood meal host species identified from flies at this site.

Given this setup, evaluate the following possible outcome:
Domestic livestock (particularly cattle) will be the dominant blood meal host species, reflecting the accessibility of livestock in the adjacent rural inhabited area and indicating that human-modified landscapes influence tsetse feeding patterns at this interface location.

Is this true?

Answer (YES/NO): NO